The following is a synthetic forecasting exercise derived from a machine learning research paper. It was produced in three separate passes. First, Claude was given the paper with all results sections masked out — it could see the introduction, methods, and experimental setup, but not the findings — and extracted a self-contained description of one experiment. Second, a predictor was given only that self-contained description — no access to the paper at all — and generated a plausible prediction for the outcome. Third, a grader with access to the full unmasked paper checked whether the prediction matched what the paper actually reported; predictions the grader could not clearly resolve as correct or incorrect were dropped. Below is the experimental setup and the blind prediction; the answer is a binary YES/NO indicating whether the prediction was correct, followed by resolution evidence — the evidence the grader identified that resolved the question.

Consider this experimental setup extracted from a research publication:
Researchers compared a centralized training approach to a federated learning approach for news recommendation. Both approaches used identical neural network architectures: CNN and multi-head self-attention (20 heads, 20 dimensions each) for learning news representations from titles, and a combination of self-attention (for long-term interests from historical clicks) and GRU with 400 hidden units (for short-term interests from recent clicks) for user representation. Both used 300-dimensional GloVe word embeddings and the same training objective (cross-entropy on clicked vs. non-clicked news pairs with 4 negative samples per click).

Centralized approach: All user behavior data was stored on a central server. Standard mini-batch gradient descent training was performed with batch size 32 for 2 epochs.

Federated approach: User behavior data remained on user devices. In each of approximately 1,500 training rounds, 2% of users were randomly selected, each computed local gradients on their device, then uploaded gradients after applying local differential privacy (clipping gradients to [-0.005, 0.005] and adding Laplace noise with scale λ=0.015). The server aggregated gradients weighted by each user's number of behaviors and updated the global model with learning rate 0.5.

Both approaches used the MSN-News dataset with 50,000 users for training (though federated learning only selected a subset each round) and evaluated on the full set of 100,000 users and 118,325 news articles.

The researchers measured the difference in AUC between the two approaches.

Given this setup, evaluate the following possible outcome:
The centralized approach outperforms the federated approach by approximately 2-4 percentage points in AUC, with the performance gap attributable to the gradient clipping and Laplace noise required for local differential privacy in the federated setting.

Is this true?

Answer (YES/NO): NO